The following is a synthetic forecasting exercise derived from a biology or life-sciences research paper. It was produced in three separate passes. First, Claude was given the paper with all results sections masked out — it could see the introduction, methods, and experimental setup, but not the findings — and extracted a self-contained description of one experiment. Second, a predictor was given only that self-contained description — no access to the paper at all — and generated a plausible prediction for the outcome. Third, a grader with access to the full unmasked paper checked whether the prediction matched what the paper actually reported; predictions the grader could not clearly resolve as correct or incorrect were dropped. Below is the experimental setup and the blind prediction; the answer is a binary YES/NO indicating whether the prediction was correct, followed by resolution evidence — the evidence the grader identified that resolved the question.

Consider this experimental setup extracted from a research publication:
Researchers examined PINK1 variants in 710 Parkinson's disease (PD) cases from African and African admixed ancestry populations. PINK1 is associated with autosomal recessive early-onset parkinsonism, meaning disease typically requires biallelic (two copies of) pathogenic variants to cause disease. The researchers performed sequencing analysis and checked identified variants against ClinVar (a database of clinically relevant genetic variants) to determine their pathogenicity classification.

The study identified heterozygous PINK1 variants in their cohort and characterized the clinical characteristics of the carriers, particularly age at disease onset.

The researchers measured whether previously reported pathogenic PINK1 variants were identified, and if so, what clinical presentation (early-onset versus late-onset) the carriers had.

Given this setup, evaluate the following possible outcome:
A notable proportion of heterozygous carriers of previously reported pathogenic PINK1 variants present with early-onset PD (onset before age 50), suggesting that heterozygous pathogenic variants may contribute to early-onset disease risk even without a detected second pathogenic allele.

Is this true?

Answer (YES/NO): NO